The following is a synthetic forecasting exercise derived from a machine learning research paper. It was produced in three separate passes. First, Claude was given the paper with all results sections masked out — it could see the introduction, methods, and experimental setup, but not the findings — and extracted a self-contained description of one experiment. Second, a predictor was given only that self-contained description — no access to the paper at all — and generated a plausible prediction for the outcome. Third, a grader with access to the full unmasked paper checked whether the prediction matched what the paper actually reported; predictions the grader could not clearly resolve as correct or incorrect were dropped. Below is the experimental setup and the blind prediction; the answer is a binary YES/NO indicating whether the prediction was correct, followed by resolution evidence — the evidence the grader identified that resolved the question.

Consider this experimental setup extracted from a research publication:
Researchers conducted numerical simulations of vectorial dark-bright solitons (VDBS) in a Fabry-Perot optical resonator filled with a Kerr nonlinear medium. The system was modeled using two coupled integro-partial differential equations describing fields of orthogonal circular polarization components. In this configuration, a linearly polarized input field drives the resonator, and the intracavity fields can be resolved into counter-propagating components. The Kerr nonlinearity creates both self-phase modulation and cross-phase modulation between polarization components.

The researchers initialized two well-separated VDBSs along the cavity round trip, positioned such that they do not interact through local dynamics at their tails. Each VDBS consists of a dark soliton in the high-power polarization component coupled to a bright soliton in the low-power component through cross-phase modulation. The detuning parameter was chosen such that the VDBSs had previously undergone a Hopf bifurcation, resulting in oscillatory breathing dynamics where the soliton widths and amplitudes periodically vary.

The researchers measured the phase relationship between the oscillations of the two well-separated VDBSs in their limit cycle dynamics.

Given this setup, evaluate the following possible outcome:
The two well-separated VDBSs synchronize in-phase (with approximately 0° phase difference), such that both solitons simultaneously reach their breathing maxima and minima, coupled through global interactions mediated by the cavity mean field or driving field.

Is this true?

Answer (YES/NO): NO